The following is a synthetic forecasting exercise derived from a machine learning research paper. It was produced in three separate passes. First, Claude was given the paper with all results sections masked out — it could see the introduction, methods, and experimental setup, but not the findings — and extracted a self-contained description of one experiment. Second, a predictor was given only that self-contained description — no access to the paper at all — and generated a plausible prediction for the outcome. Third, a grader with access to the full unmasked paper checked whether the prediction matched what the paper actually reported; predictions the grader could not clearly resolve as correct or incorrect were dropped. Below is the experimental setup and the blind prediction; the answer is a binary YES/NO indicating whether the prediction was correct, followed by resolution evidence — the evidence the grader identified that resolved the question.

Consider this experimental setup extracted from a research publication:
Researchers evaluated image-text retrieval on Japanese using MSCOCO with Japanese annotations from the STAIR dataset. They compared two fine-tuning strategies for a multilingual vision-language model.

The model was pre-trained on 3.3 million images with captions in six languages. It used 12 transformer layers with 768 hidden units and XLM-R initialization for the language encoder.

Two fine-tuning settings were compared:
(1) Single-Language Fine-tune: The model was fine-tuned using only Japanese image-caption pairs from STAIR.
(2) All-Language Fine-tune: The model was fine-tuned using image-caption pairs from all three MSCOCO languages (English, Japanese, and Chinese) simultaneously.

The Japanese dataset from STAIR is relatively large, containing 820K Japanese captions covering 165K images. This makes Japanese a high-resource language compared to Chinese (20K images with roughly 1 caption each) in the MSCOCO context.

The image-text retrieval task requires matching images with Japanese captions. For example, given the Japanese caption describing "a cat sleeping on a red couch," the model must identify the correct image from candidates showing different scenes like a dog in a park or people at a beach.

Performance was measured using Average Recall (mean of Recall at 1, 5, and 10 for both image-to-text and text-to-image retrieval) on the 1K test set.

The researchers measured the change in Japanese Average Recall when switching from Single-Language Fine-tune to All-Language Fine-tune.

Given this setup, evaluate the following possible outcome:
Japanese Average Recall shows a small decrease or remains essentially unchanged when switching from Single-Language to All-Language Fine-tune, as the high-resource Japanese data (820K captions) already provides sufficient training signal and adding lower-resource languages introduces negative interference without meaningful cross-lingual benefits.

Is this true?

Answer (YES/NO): NO